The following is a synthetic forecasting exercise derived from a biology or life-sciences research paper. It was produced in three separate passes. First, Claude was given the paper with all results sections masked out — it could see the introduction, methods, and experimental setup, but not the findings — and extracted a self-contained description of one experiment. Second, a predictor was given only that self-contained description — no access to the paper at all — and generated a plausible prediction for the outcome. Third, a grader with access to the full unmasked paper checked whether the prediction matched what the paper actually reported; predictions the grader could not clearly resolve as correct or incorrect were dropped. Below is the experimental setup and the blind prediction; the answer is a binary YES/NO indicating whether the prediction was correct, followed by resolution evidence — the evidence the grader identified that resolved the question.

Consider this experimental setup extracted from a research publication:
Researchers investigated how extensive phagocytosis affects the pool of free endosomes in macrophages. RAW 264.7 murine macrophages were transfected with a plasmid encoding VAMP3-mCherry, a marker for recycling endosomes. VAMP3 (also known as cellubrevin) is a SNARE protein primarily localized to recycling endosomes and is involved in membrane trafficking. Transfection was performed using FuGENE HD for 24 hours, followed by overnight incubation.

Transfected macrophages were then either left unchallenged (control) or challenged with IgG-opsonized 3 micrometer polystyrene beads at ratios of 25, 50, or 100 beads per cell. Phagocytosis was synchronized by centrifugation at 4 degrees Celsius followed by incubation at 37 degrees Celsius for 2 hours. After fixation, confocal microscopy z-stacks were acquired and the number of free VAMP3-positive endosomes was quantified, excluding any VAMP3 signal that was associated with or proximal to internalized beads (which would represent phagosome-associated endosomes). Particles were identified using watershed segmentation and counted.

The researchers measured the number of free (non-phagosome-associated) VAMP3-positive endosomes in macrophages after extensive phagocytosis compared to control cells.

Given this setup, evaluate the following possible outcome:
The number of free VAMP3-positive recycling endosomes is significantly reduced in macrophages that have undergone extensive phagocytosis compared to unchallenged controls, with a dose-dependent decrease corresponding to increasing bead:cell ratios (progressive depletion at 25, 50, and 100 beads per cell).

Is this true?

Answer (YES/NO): NO